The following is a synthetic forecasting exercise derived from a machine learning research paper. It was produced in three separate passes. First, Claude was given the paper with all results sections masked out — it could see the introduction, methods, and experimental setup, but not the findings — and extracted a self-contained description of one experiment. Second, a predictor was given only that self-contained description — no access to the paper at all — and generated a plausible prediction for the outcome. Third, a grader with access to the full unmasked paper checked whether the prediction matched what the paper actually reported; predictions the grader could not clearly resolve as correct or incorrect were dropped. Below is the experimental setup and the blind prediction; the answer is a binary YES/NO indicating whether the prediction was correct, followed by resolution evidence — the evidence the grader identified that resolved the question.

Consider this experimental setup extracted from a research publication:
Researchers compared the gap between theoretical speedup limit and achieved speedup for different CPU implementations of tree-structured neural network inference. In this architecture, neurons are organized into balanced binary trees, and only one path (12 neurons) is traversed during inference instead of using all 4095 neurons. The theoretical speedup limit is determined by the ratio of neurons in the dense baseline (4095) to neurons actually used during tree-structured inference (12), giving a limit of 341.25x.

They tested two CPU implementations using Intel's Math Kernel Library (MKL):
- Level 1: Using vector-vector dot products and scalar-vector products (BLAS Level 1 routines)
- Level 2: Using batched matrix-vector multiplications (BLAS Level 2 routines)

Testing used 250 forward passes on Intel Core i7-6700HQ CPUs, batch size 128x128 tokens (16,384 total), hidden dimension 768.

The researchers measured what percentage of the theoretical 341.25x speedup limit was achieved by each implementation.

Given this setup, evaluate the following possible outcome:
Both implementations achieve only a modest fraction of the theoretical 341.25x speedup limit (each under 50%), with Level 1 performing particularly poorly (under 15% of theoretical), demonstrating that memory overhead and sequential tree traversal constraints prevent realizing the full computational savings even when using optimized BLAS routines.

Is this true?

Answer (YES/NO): NO